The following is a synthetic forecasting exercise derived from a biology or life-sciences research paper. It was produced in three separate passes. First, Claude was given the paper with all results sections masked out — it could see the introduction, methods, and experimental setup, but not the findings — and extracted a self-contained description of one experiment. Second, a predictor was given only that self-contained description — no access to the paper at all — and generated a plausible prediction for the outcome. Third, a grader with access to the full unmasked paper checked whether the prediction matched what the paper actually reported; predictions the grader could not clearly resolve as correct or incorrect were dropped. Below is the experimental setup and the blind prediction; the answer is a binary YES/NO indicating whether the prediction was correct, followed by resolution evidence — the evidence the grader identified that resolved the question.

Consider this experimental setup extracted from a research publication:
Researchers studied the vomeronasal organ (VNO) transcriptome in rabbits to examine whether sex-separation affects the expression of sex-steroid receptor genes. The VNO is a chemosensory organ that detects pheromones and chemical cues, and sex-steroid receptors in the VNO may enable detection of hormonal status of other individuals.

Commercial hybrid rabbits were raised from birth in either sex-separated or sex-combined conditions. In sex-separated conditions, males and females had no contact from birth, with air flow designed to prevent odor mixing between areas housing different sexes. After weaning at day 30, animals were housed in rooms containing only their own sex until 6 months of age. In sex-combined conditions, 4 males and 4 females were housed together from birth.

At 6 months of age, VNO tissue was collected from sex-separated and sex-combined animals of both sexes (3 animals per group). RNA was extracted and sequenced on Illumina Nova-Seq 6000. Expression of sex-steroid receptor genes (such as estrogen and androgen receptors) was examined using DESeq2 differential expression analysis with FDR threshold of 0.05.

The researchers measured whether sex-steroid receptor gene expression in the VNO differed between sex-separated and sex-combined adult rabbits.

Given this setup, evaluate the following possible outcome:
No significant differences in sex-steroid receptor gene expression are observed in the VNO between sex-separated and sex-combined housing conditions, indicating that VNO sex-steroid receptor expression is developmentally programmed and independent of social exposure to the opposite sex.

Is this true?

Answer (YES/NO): NO